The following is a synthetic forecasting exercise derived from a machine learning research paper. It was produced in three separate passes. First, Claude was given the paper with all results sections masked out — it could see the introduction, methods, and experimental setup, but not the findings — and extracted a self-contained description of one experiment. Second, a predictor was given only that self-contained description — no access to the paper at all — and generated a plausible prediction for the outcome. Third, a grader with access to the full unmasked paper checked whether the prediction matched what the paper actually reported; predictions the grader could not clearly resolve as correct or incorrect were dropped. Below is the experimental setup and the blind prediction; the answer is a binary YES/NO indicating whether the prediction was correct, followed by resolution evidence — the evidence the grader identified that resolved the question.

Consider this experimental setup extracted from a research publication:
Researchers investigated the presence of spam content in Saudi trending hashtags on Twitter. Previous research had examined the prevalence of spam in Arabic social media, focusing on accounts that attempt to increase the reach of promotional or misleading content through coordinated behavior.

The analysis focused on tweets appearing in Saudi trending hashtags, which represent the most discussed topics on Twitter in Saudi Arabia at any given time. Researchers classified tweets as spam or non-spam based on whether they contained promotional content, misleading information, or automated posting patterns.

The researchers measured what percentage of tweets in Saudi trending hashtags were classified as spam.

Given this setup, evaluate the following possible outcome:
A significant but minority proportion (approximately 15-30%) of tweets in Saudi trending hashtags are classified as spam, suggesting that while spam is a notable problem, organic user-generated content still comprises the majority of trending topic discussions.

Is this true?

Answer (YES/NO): NO